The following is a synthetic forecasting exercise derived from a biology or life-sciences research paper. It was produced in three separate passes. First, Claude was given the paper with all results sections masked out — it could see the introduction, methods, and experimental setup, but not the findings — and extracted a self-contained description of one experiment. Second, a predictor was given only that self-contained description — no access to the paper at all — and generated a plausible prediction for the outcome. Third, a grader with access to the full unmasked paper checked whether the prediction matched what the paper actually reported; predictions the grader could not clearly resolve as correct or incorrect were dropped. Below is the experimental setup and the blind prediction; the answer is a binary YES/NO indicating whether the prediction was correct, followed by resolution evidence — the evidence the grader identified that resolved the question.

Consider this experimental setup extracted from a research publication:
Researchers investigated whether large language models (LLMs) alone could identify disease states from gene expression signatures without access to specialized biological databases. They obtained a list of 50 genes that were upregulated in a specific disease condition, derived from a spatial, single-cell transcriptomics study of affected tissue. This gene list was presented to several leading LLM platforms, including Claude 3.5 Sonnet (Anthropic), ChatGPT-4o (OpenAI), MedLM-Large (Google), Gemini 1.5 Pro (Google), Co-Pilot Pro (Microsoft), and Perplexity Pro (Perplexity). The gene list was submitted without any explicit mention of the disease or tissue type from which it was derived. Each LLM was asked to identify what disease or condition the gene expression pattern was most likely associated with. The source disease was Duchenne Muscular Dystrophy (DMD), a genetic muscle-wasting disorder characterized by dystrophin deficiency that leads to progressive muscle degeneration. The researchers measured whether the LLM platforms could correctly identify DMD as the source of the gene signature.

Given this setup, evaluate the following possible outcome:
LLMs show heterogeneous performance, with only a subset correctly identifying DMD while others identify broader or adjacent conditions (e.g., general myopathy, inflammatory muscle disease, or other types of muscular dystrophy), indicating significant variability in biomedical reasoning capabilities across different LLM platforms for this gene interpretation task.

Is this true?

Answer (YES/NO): NO